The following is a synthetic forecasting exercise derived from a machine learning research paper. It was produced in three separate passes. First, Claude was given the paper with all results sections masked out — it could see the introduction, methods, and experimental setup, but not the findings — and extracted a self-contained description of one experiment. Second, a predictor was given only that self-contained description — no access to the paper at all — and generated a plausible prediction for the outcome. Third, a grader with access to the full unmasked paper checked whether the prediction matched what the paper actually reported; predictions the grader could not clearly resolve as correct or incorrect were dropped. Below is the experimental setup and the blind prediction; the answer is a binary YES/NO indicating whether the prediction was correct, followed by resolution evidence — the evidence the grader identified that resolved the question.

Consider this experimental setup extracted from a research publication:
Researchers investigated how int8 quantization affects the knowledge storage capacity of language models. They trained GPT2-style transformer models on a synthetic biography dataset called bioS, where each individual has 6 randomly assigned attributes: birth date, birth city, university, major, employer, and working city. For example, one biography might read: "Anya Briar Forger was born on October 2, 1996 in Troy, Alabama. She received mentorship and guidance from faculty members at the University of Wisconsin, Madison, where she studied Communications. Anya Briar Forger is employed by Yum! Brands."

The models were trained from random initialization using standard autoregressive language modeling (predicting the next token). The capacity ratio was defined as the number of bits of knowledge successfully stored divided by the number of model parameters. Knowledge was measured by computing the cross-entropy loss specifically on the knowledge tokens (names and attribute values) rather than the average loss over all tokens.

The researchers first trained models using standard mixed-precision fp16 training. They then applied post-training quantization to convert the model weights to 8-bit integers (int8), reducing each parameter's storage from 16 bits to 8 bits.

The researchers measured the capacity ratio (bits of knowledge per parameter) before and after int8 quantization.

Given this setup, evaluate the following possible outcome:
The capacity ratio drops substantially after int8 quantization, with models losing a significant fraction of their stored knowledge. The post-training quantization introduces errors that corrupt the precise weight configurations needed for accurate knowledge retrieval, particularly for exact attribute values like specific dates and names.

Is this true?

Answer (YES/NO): NO